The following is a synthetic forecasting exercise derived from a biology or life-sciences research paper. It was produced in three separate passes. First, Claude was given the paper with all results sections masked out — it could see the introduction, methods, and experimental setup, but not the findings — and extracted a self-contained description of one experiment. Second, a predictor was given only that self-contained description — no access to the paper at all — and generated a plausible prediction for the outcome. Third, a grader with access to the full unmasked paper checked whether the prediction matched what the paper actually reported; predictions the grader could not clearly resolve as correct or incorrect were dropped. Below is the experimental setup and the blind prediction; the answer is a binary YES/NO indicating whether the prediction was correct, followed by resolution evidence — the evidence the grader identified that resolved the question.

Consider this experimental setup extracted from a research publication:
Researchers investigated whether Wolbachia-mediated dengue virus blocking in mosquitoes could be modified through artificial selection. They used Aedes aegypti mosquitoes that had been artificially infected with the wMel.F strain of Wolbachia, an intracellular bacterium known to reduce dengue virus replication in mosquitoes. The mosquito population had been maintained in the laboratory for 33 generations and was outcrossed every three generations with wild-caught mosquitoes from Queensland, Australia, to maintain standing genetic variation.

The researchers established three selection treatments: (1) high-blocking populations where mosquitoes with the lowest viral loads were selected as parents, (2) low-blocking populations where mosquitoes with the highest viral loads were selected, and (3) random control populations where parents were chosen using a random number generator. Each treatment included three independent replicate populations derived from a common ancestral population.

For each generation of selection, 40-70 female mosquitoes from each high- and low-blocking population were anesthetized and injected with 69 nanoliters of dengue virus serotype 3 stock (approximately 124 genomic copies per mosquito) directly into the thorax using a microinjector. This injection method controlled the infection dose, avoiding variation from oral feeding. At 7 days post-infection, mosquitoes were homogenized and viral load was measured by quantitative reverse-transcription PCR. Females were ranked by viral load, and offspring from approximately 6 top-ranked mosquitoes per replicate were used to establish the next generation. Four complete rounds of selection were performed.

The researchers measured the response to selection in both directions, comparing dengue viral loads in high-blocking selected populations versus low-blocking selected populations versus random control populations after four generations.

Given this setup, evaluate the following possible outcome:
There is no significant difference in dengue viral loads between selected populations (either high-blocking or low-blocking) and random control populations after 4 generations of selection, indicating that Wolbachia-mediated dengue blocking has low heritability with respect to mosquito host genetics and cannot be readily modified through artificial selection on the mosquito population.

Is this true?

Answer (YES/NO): NO